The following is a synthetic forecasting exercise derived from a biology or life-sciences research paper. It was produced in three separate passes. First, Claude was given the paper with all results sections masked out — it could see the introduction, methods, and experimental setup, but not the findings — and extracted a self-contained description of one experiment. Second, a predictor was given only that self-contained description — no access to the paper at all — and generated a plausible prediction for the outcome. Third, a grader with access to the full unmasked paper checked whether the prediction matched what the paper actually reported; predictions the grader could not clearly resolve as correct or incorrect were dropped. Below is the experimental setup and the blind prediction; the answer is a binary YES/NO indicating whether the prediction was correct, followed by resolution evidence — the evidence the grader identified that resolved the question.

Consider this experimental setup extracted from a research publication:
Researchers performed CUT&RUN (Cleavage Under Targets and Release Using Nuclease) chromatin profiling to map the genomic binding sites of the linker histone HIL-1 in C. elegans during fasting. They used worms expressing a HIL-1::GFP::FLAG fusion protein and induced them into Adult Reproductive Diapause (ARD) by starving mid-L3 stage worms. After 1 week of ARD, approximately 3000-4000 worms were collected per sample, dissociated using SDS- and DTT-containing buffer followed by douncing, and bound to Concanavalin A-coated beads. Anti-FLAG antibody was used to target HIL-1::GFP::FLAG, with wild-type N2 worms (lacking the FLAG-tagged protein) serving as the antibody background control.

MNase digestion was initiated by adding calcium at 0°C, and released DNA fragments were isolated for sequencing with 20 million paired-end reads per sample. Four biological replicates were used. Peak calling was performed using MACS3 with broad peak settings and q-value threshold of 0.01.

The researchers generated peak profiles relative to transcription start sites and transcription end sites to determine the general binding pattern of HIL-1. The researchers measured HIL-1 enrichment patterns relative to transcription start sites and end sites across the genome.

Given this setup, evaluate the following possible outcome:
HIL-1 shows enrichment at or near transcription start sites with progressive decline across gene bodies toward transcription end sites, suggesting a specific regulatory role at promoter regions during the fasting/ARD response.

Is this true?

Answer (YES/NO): NO